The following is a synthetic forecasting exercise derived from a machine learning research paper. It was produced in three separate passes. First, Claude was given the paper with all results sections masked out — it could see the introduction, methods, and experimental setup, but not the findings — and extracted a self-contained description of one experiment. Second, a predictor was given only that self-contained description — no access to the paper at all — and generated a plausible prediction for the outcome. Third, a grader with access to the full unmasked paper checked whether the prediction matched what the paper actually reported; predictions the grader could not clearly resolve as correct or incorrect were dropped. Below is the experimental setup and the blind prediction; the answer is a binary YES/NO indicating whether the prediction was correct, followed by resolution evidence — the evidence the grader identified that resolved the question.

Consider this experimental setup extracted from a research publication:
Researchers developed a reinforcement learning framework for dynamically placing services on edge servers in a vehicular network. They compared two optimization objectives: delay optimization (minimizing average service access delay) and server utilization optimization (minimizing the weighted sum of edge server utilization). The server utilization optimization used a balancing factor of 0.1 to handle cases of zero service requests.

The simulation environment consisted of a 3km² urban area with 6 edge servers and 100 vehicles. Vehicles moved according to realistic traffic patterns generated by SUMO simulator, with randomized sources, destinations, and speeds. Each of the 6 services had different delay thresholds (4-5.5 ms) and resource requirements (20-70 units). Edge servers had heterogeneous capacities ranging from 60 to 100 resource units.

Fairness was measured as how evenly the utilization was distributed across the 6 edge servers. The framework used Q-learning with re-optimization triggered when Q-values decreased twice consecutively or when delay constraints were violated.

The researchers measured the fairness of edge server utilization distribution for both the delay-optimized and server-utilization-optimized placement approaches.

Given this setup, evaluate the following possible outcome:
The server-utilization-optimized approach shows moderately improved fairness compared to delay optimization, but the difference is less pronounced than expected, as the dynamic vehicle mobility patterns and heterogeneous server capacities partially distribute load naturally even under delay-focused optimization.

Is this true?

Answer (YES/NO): NO